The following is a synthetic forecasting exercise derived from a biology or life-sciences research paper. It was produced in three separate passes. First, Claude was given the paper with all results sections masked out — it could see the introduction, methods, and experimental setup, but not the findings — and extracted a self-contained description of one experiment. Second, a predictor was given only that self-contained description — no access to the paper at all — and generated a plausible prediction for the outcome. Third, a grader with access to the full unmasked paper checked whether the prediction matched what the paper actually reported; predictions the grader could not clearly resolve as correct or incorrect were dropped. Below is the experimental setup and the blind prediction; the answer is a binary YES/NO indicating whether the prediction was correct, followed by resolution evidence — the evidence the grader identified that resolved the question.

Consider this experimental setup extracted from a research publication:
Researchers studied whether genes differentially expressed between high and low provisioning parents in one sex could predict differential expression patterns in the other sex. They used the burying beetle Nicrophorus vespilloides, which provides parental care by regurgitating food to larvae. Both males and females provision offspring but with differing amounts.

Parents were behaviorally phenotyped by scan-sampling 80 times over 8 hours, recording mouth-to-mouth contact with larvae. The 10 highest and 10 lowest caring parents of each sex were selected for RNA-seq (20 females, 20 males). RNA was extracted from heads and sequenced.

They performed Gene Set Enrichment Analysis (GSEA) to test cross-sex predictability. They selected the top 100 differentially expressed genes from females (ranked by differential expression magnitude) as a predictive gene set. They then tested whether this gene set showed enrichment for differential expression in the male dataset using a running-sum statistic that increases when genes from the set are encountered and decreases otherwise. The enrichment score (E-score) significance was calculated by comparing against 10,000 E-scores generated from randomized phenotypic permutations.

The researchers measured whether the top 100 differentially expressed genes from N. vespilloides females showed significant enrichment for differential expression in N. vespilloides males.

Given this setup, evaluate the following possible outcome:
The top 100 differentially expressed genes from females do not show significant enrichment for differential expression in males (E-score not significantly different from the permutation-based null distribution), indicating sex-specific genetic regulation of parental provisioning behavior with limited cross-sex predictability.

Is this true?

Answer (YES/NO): NO